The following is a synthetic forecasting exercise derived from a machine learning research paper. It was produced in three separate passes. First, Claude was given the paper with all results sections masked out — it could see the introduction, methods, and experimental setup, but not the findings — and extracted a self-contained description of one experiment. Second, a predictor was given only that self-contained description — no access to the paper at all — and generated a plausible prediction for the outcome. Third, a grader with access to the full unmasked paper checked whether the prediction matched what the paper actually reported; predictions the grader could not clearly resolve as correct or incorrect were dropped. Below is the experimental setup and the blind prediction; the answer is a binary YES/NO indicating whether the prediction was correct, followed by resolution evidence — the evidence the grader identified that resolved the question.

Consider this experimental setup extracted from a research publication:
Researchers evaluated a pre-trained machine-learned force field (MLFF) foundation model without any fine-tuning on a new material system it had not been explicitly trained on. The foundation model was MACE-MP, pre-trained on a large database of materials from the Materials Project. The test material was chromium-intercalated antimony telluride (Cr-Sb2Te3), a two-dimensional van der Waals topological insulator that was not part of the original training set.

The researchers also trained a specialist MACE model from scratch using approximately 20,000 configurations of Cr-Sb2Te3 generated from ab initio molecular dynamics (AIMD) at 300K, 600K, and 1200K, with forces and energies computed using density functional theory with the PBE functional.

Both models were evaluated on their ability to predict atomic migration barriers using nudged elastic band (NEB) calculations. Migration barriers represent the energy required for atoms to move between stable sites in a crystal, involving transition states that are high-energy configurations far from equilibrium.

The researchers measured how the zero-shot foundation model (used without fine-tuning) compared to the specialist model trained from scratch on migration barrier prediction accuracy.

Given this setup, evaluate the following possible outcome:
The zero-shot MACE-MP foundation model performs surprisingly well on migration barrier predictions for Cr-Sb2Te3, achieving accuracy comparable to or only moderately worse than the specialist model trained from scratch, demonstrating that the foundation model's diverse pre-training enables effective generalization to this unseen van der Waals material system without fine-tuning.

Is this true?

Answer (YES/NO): NO